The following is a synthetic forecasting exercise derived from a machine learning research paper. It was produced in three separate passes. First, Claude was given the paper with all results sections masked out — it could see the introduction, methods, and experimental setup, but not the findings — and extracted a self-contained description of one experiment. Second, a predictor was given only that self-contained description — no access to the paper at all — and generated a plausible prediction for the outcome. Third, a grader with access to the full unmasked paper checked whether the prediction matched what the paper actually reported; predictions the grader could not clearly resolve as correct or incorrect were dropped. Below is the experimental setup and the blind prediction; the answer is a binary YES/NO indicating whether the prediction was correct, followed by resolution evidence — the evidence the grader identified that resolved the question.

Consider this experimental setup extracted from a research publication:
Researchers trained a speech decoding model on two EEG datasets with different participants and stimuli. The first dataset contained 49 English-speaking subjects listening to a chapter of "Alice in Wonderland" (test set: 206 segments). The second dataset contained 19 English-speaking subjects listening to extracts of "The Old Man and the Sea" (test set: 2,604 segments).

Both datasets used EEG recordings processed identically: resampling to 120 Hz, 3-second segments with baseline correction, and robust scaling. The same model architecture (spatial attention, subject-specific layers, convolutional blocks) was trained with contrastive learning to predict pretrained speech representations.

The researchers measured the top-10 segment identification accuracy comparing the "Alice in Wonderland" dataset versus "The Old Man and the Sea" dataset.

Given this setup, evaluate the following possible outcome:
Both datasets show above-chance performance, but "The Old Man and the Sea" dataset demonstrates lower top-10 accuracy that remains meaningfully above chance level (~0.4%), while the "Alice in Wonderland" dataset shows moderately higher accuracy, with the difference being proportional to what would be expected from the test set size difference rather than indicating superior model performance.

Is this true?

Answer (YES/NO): YES